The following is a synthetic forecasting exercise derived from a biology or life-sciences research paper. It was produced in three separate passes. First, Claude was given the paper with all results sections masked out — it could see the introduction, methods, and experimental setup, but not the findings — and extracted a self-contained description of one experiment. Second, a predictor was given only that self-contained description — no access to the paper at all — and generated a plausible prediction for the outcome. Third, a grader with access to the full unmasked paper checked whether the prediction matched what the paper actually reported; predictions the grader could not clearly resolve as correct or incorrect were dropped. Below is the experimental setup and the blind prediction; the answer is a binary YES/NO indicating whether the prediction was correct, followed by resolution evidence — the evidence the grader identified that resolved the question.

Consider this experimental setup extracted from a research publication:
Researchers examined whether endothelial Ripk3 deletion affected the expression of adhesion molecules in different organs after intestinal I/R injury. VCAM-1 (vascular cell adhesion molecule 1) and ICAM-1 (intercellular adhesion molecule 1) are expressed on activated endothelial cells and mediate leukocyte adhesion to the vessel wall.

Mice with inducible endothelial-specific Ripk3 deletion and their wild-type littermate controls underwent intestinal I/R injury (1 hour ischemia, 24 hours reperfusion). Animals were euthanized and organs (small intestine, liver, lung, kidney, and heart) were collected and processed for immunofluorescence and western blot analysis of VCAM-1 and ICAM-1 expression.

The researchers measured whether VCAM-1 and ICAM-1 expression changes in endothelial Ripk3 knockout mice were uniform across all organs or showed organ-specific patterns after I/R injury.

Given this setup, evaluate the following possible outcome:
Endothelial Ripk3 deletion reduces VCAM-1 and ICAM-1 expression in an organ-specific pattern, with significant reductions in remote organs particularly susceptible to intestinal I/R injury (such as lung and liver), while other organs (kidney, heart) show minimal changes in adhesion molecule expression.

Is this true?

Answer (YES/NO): NO